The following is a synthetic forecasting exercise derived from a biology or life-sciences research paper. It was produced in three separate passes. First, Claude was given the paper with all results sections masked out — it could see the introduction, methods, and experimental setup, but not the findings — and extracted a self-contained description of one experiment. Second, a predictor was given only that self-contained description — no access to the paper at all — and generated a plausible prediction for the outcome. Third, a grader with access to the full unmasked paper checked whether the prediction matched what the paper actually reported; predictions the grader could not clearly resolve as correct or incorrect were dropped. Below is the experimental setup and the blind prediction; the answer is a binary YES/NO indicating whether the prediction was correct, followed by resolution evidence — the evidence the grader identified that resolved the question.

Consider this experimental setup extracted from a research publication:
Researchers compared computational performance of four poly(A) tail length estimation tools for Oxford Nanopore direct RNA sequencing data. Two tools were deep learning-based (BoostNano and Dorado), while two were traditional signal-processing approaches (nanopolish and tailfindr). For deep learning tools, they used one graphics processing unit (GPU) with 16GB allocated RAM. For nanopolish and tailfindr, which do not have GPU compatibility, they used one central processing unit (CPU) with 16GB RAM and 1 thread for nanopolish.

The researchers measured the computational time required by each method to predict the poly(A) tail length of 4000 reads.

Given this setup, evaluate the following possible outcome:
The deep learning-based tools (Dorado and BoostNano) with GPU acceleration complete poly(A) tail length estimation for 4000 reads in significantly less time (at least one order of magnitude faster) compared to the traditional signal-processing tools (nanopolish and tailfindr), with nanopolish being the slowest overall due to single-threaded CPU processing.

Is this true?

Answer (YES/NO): NO